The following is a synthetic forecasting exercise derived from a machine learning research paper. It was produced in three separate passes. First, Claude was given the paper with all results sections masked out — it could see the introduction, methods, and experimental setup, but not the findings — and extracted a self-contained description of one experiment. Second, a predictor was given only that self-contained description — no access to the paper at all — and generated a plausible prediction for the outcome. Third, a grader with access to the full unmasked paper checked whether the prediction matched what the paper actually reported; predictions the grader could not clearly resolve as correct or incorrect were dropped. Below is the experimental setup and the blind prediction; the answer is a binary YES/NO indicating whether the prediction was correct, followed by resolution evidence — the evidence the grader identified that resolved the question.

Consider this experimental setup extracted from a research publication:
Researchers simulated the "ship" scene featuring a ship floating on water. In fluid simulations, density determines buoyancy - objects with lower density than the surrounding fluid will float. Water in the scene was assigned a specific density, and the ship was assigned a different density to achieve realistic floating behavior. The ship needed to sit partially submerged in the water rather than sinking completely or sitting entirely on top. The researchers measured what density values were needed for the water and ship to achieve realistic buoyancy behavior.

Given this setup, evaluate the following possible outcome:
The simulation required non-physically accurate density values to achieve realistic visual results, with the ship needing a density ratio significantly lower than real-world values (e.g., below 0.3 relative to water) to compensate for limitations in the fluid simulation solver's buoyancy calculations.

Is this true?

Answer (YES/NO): NO